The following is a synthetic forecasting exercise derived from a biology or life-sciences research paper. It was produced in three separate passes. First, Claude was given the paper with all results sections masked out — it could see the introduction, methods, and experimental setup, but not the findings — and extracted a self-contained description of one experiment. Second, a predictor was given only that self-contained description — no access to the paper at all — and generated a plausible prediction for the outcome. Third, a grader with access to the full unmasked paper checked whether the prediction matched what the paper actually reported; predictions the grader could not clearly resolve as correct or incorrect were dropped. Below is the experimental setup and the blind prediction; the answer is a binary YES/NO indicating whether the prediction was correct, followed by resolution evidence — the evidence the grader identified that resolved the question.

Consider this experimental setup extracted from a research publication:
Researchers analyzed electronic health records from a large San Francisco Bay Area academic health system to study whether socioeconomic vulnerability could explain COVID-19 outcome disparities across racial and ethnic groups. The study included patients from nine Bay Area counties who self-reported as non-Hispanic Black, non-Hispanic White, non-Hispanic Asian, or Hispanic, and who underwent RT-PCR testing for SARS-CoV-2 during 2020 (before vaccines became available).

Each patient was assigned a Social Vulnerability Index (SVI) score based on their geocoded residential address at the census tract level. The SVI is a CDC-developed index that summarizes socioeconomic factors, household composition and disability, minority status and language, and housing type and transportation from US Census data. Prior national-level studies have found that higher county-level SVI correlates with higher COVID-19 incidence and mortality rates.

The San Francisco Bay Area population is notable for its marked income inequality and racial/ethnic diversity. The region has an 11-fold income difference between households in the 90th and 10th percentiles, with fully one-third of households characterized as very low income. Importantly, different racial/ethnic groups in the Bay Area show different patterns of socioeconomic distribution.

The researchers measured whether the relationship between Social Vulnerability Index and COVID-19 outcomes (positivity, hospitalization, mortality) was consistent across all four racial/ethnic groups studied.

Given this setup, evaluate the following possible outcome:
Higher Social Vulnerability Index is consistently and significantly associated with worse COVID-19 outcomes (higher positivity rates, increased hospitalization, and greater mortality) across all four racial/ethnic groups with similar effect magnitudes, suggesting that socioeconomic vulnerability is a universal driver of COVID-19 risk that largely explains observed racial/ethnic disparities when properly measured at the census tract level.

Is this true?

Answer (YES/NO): NO